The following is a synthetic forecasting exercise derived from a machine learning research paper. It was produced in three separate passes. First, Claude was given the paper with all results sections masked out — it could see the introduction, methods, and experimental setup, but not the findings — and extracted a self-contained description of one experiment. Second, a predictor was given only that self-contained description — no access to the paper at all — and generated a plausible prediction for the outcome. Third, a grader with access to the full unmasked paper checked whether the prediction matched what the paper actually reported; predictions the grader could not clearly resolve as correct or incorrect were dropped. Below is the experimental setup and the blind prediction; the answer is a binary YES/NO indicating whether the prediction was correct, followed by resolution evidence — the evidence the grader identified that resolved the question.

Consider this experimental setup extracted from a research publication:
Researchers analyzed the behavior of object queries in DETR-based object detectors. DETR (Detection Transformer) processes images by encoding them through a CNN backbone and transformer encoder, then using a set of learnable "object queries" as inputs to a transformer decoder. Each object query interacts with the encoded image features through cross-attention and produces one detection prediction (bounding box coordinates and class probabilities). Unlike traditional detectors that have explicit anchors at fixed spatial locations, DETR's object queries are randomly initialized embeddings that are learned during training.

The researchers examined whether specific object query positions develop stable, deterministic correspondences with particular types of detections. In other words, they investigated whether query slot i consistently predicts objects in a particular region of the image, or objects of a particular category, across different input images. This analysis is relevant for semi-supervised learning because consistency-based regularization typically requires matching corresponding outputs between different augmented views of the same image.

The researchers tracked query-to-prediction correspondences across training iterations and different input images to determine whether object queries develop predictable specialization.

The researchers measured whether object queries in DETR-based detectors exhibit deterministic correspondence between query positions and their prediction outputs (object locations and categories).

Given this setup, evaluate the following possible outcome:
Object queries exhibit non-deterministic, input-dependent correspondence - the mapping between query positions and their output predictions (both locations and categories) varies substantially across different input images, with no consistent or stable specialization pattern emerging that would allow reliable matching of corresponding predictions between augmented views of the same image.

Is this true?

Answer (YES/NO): YES